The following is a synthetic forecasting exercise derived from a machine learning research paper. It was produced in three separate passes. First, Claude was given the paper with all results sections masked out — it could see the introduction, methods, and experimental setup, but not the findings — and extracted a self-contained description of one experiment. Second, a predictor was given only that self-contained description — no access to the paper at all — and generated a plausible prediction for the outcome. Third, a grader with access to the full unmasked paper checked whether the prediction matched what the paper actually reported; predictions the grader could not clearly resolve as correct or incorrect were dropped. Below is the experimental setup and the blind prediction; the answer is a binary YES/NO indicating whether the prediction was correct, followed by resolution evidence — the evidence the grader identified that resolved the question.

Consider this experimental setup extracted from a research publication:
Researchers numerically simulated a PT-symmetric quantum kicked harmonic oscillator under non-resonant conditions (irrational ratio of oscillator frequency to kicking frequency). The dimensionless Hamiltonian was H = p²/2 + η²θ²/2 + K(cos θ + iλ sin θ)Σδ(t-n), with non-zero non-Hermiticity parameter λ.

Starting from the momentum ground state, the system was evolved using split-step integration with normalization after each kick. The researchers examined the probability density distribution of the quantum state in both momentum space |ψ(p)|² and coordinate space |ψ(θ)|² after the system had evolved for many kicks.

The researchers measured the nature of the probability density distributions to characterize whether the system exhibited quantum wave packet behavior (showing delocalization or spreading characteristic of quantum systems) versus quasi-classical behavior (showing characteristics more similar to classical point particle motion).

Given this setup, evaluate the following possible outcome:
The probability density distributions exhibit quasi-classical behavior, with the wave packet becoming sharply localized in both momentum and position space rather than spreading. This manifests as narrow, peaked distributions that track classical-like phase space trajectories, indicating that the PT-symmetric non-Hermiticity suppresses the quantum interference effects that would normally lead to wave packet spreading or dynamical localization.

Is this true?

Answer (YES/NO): YES